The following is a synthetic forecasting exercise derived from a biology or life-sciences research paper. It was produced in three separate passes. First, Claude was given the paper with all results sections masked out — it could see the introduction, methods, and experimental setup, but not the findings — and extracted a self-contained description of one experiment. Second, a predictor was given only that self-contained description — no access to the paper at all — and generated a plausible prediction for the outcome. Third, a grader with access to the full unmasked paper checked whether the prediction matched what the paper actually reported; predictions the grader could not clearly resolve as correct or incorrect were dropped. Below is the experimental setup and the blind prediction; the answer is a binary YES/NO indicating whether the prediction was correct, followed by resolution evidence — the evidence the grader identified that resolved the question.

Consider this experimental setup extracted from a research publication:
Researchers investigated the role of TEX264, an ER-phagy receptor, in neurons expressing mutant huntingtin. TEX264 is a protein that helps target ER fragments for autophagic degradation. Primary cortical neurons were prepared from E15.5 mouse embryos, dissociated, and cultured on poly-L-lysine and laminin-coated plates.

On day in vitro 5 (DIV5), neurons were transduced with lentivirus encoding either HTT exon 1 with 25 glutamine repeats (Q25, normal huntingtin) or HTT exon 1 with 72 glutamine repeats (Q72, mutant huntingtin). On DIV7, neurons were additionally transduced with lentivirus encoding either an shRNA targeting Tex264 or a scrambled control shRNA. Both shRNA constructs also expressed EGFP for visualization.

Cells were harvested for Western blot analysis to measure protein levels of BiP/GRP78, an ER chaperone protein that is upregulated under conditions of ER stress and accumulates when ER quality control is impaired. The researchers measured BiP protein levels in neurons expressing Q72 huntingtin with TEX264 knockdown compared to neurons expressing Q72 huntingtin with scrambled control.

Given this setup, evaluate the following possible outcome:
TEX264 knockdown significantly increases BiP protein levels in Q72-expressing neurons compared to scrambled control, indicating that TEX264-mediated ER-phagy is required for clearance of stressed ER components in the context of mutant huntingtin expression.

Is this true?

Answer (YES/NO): YES